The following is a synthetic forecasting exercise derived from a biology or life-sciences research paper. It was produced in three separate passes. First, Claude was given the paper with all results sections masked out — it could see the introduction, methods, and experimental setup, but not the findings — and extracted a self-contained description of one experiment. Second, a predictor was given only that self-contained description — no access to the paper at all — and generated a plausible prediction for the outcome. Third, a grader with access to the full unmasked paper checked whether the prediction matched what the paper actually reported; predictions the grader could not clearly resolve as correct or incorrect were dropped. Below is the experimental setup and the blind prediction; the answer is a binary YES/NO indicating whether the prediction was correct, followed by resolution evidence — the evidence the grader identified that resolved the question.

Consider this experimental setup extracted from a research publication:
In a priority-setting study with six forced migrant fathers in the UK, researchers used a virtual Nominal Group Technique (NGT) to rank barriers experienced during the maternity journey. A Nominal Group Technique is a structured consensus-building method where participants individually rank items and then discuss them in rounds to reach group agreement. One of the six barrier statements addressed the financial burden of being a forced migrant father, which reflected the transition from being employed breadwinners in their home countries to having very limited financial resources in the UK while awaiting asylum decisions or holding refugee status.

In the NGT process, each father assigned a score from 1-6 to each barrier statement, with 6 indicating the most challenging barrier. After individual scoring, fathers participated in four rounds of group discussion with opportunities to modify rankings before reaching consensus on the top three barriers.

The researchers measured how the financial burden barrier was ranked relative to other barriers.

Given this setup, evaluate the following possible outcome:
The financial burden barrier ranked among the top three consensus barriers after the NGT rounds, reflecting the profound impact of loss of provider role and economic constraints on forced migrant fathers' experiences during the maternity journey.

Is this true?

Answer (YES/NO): YES